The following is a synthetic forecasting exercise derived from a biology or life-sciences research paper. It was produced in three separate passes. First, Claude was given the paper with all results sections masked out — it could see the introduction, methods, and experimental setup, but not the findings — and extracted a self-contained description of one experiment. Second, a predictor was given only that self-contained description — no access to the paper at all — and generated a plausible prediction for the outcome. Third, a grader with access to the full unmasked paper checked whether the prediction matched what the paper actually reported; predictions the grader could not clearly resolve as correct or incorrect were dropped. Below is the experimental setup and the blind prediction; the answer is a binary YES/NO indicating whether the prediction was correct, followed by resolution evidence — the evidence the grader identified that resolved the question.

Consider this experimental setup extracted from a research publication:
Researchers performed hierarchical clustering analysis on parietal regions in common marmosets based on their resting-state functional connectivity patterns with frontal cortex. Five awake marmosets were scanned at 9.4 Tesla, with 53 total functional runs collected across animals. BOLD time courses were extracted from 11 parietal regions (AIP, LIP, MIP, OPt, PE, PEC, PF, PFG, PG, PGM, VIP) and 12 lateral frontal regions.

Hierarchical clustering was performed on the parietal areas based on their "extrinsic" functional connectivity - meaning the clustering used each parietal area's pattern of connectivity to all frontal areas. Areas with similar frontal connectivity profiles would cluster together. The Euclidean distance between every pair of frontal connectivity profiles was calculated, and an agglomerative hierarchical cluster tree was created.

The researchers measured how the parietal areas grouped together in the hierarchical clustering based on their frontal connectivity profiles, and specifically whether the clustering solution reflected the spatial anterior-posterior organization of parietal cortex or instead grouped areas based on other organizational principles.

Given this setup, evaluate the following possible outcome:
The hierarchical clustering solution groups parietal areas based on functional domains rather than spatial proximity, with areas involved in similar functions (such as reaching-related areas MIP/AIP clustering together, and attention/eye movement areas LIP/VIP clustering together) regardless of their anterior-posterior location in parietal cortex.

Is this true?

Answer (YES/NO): NO